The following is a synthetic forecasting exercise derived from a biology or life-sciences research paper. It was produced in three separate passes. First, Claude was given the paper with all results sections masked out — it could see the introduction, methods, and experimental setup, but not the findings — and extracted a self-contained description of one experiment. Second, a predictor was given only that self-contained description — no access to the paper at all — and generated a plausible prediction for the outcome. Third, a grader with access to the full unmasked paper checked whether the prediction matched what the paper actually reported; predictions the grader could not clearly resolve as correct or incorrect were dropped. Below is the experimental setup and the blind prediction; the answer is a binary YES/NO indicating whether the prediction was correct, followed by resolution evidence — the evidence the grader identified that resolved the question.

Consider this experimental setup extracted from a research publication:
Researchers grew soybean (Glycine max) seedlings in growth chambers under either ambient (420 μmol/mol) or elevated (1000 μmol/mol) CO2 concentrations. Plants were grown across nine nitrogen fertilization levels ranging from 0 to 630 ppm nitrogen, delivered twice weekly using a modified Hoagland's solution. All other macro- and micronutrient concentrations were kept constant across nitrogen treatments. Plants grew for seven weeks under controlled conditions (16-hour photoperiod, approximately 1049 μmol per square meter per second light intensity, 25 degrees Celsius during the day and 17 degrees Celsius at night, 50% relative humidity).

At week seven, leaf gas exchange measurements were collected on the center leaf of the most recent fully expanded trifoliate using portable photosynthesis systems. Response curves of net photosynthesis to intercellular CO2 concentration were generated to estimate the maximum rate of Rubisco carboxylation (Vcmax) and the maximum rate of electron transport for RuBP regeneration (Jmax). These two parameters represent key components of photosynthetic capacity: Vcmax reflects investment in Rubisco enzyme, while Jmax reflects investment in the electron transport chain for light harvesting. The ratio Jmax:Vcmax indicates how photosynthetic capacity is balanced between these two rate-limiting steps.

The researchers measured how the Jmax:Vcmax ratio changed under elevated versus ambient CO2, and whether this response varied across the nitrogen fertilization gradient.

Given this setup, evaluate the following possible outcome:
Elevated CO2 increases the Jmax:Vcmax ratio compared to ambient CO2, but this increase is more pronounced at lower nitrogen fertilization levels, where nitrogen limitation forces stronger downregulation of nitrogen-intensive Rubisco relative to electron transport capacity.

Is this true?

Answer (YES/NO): NO